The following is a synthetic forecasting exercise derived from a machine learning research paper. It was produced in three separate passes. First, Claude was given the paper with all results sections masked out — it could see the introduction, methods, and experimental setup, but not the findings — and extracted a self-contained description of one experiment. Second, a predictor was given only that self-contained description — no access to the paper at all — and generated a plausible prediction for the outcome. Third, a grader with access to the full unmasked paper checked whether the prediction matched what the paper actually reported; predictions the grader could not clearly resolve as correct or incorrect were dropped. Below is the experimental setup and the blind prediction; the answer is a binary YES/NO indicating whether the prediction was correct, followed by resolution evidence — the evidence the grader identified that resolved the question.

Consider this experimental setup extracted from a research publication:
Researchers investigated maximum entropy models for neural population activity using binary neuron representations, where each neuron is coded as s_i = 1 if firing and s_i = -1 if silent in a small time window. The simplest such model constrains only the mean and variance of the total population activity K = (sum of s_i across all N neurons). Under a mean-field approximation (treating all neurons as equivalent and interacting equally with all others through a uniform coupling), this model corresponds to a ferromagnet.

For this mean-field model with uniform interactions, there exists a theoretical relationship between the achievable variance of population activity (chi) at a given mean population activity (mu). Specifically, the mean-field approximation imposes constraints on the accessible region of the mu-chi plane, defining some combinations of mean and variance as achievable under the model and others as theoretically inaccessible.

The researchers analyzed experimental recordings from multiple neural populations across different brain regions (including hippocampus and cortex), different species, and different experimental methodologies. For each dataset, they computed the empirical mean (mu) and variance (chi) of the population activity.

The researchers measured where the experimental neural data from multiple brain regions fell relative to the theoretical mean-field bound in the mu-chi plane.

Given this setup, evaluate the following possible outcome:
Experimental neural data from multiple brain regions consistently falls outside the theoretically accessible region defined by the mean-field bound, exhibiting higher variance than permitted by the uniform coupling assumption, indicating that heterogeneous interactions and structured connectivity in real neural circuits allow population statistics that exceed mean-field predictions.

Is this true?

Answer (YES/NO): YES